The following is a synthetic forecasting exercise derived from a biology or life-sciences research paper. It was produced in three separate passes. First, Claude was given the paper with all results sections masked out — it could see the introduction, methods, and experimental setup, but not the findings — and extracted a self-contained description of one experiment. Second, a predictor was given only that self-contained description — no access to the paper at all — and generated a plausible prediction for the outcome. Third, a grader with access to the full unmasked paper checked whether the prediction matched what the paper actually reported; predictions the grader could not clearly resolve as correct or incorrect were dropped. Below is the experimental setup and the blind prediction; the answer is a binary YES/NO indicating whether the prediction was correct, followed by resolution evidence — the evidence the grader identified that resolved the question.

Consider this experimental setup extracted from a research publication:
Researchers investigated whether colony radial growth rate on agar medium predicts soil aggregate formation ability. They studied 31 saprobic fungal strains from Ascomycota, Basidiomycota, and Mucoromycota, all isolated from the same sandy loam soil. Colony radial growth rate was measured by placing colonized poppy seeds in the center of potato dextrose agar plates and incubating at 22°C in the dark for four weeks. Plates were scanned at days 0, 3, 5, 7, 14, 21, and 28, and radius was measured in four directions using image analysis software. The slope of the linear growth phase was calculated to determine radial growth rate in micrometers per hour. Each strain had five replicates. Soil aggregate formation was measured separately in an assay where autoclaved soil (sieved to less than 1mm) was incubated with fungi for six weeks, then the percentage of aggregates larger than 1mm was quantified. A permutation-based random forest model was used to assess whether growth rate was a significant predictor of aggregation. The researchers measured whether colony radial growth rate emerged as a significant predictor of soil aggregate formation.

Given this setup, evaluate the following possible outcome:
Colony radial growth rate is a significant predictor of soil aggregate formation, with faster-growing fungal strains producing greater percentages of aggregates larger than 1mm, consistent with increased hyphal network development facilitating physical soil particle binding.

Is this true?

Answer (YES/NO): NO